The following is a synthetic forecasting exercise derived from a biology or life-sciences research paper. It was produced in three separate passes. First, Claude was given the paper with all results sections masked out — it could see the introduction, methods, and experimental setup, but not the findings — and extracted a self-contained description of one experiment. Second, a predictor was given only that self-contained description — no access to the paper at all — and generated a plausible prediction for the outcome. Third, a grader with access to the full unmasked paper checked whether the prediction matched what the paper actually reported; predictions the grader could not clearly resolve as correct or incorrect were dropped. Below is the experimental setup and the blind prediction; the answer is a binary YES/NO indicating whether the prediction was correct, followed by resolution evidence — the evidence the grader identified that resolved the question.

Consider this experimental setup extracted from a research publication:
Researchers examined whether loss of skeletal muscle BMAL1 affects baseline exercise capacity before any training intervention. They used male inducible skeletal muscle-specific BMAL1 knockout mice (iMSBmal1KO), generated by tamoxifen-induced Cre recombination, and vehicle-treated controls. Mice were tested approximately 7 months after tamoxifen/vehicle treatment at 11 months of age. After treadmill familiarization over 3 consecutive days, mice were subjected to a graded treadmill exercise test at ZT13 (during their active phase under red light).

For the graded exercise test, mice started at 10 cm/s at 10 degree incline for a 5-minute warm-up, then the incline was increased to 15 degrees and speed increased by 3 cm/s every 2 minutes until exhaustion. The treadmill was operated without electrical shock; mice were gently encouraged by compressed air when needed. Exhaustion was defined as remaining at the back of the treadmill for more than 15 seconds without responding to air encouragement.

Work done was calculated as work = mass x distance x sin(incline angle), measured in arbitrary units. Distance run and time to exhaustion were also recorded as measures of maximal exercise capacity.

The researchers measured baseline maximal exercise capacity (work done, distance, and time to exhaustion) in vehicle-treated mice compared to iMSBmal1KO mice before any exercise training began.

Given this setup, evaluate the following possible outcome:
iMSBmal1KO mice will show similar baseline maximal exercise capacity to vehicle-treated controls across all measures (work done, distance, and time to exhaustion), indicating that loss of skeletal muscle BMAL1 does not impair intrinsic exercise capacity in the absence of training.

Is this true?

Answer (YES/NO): YES